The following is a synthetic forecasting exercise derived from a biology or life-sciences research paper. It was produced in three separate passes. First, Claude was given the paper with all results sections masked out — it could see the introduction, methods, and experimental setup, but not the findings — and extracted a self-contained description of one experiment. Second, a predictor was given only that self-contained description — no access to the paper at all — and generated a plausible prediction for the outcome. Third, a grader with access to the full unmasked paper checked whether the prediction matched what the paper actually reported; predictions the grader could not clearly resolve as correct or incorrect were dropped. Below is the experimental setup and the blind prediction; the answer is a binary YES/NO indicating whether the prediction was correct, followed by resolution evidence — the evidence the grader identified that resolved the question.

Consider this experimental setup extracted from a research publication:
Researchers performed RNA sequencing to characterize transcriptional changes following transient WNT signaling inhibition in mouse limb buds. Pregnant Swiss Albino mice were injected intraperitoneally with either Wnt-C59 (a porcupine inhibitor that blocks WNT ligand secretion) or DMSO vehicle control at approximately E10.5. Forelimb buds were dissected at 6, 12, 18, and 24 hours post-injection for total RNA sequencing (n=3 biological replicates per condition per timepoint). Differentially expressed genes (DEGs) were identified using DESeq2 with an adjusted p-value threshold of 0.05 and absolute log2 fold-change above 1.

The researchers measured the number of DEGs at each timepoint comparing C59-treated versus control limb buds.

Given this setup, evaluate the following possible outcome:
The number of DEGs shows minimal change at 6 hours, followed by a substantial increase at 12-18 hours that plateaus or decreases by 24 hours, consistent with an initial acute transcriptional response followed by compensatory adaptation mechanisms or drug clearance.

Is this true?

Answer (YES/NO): NO